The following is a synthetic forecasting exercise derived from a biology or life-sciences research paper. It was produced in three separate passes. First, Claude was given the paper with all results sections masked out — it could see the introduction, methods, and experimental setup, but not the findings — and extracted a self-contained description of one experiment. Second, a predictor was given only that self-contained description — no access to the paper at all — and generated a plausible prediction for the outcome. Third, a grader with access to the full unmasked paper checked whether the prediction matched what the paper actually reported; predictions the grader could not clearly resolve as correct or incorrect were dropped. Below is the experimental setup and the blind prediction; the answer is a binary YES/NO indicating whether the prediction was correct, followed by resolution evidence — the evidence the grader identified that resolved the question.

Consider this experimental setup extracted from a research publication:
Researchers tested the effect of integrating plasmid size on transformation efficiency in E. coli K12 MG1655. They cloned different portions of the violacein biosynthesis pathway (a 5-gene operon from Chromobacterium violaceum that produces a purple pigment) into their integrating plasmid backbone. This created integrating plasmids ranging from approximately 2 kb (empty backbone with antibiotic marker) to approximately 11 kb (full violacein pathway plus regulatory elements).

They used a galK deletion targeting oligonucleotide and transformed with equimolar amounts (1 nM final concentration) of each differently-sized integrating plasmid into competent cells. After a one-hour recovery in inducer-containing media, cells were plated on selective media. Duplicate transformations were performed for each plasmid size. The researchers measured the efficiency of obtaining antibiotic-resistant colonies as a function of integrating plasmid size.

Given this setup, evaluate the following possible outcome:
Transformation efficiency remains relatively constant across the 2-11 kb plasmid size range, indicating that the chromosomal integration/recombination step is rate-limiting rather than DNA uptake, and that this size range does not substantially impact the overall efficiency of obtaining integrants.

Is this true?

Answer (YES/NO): NO